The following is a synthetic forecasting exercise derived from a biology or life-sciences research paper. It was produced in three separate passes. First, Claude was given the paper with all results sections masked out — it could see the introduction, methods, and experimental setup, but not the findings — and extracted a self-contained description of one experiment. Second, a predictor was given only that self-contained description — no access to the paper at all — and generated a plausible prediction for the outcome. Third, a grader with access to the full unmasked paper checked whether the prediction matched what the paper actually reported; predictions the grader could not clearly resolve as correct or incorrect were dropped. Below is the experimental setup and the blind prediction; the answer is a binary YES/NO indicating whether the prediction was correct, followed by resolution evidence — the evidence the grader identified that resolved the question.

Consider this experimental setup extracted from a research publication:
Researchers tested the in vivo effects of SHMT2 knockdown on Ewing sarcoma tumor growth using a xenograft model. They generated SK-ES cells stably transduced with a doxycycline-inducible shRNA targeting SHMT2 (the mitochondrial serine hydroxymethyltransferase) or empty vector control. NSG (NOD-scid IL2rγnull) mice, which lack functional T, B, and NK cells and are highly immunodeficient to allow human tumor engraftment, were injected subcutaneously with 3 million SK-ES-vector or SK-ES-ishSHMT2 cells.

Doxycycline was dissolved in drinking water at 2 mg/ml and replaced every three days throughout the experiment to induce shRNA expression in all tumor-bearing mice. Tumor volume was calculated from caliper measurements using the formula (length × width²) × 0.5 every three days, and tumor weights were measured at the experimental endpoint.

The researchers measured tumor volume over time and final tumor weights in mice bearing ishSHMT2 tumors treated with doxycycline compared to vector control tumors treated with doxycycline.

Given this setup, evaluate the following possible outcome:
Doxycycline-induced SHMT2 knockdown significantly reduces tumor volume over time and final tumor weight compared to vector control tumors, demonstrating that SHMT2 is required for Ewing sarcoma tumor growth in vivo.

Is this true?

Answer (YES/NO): YES